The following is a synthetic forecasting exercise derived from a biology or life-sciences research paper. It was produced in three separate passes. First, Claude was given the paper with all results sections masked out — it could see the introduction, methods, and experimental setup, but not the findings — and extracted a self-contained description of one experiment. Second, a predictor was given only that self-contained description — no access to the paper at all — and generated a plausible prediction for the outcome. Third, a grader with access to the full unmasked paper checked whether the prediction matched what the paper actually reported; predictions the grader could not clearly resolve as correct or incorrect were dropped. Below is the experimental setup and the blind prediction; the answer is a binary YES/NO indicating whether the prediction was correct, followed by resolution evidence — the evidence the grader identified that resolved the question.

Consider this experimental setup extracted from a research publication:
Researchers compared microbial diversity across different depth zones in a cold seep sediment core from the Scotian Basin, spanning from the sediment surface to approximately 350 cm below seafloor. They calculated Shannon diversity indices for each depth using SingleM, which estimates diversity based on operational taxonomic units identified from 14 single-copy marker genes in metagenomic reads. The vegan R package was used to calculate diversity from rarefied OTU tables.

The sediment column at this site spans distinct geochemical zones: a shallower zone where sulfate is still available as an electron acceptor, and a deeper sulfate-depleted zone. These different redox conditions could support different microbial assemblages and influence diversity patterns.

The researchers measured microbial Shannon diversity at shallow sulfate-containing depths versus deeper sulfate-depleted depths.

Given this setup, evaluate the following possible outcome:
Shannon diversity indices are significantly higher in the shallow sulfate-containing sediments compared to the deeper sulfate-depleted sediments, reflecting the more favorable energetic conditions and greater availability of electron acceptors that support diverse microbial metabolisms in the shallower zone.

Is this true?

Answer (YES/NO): YES